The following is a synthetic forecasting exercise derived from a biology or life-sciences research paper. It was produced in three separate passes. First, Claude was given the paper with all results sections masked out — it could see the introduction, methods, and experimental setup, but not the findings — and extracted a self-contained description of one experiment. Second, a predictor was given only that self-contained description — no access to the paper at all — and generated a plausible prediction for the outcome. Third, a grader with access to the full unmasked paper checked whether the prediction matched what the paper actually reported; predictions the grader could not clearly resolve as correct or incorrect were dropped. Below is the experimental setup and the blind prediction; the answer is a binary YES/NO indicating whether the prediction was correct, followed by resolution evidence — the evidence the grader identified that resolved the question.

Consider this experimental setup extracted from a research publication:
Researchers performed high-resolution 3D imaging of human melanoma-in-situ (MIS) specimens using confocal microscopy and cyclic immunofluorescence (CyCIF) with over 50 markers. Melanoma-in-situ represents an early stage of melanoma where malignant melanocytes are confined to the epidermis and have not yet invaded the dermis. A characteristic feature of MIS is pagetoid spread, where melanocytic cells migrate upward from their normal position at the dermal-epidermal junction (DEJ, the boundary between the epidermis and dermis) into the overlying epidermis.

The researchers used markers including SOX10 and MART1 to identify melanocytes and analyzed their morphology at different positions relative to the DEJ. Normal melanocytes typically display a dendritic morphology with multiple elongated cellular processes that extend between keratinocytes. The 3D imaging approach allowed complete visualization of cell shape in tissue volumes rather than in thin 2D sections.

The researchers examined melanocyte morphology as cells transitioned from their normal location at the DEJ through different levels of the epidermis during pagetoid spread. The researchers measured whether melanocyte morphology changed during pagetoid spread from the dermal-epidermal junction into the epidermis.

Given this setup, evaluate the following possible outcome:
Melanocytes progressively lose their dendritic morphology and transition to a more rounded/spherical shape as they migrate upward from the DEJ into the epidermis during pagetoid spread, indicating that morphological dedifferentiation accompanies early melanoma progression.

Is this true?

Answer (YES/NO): YES